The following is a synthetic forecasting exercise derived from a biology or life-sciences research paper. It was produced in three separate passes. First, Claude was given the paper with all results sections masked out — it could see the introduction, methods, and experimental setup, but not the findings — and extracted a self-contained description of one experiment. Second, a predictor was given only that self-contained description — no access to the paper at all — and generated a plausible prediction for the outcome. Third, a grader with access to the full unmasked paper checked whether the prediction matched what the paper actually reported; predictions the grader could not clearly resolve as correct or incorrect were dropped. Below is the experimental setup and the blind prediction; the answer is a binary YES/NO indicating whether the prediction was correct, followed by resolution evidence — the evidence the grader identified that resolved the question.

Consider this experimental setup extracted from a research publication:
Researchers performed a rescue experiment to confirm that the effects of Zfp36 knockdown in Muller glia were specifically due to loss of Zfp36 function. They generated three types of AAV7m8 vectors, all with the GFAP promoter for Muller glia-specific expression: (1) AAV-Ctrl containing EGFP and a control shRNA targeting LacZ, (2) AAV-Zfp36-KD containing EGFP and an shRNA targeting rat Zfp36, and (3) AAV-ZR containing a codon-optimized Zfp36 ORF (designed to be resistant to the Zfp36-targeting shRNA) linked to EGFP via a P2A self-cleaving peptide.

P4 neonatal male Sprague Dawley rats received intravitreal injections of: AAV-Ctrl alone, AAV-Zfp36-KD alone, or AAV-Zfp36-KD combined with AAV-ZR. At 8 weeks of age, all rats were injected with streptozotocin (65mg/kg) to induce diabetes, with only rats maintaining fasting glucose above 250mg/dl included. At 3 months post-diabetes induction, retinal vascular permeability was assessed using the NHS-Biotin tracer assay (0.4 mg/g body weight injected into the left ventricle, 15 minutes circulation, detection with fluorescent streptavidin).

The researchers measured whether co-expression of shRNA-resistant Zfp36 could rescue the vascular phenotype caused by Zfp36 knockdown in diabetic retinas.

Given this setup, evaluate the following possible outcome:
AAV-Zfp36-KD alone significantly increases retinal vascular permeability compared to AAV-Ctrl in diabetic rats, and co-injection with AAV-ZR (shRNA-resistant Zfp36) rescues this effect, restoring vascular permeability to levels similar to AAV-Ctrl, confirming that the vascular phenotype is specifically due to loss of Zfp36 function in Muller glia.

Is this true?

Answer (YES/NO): YES